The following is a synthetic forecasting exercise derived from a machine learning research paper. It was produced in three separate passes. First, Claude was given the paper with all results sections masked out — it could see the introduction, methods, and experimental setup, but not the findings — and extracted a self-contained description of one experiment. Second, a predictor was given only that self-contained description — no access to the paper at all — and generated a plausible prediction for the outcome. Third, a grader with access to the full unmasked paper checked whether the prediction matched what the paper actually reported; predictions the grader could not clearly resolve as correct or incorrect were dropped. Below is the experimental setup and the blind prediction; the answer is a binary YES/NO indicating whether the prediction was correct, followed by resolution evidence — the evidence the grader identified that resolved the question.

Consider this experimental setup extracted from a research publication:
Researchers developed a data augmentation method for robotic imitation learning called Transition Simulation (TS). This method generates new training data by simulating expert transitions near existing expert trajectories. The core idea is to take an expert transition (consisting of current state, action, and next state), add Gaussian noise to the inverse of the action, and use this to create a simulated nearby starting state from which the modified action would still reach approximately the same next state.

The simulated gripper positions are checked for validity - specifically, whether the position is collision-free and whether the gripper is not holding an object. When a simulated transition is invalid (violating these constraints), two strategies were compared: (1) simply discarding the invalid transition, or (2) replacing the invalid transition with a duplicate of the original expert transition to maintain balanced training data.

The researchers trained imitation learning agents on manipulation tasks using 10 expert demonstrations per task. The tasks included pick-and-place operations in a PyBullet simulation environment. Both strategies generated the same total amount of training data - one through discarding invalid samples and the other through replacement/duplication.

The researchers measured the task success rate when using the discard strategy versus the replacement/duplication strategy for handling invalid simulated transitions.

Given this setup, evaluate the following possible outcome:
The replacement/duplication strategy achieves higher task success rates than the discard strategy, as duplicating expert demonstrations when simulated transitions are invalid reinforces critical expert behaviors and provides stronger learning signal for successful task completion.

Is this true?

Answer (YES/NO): YES